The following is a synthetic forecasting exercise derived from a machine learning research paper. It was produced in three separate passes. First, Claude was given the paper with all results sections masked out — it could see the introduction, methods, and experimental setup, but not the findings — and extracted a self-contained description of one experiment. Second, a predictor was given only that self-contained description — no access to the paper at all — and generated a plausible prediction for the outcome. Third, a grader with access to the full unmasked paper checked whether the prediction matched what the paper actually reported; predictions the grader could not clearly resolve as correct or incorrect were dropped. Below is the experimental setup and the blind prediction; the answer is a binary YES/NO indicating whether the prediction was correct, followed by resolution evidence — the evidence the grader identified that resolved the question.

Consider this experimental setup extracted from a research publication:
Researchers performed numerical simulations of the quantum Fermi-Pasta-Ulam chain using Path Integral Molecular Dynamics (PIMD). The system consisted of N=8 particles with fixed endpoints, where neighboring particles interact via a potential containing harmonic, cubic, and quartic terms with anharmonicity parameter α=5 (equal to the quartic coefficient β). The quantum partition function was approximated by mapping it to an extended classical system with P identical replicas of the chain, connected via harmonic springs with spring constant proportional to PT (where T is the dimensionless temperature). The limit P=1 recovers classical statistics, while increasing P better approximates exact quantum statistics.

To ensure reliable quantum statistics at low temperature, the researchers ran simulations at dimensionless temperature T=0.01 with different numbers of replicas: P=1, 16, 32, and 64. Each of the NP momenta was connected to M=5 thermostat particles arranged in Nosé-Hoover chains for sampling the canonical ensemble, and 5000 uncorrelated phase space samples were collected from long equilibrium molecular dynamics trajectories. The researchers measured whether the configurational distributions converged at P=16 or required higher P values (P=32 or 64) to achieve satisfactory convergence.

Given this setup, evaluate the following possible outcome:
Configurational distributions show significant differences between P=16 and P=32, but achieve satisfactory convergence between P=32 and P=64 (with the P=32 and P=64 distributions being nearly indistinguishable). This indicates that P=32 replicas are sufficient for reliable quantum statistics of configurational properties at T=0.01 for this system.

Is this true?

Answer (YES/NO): NO